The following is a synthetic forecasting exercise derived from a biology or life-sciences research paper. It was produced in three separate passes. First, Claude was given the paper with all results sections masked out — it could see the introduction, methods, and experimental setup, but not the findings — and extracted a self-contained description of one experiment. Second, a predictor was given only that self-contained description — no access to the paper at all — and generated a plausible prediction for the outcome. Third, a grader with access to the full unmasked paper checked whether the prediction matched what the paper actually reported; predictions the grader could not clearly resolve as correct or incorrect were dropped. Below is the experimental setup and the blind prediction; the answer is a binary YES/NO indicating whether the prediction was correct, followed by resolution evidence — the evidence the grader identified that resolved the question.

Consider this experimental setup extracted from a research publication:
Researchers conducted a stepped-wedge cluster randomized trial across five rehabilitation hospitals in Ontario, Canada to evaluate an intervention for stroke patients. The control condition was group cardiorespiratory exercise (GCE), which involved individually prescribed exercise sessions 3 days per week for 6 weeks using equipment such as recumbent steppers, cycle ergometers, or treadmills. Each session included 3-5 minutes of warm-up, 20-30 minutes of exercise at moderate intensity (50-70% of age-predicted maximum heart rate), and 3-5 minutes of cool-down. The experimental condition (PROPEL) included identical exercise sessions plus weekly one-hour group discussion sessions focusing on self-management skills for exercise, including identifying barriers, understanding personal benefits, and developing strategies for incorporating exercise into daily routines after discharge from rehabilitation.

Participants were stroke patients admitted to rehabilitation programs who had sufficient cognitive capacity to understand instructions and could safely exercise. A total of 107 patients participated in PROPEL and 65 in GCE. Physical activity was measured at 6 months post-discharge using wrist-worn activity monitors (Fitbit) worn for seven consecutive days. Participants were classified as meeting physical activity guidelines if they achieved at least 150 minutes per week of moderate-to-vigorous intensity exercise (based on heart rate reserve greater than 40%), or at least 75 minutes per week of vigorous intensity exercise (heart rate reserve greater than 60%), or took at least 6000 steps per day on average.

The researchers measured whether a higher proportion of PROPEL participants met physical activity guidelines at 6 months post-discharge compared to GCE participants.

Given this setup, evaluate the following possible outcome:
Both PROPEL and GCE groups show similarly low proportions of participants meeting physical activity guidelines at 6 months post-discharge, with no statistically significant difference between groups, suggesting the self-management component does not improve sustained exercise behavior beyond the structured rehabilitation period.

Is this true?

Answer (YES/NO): YES